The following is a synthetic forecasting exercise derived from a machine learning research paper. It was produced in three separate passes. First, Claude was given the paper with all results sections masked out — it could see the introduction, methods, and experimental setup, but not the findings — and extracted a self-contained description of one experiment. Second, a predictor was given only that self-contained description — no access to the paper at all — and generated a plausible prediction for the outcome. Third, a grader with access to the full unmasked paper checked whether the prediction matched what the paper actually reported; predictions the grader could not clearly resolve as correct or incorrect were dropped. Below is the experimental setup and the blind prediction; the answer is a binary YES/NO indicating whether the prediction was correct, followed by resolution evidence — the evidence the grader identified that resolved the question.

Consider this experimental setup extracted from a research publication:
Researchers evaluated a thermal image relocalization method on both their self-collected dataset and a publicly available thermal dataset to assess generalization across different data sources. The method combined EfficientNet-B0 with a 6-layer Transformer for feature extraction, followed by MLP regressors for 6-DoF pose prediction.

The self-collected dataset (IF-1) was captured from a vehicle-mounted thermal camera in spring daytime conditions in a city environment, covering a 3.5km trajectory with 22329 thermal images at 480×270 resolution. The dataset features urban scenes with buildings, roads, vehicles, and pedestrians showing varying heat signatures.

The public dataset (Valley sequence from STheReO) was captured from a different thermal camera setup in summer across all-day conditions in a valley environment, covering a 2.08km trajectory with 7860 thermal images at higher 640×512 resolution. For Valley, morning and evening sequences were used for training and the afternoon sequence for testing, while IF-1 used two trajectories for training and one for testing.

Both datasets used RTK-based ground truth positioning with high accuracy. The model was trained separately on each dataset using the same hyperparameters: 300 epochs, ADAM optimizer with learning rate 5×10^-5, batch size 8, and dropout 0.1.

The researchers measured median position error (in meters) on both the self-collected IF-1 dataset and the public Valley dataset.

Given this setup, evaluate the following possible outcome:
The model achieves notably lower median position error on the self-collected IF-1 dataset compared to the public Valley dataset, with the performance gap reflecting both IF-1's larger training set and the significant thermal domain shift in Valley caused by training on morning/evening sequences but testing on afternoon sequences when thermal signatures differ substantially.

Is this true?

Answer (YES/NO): NO